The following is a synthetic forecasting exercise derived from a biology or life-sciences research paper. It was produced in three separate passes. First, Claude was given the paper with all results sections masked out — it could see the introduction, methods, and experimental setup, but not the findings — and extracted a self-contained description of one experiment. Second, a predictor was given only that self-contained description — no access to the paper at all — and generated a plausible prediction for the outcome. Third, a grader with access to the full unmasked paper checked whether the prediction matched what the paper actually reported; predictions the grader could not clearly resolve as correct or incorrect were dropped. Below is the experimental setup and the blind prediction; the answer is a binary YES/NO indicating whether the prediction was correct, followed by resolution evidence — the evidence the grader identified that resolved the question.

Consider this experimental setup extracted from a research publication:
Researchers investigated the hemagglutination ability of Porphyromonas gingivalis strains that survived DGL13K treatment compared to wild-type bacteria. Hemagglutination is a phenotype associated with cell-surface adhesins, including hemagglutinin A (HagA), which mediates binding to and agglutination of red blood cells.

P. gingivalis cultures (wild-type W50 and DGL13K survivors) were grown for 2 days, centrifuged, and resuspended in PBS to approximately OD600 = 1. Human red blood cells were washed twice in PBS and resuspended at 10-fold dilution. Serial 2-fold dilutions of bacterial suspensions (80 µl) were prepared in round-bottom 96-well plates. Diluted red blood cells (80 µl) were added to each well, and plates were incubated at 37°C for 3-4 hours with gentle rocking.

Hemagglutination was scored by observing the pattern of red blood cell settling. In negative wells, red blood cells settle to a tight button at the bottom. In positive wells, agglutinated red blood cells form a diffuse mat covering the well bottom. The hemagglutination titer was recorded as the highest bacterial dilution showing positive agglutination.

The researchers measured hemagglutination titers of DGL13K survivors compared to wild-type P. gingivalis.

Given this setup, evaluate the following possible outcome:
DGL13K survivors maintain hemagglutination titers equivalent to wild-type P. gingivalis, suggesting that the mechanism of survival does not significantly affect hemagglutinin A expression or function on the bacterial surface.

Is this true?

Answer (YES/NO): NO